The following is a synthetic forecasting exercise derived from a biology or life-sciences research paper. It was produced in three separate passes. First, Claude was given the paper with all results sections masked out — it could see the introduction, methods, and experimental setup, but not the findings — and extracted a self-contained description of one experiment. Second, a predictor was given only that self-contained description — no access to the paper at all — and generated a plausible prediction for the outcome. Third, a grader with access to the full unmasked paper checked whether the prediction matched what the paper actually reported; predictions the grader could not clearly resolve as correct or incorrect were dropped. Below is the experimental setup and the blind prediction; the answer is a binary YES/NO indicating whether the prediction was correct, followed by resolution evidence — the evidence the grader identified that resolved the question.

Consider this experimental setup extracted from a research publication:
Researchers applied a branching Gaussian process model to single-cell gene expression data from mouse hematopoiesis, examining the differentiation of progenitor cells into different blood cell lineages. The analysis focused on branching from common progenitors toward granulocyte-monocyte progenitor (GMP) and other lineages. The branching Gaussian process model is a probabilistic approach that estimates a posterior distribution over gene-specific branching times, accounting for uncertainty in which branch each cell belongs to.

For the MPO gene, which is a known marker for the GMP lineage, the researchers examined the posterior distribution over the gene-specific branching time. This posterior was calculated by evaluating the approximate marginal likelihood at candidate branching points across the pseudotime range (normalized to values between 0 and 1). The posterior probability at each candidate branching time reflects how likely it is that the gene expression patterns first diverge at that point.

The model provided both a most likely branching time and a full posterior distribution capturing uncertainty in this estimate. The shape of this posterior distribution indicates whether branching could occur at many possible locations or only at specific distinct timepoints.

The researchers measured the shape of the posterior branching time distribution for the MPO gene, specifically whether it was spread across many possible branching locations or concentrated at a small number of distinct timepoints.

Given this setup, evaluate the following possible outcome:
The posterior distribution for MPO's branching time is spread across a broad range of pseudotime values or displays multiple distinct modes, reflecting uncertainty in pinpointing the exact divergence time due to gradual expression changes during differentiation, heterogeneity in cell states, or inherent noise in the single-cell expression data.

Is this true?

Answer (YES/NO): NO